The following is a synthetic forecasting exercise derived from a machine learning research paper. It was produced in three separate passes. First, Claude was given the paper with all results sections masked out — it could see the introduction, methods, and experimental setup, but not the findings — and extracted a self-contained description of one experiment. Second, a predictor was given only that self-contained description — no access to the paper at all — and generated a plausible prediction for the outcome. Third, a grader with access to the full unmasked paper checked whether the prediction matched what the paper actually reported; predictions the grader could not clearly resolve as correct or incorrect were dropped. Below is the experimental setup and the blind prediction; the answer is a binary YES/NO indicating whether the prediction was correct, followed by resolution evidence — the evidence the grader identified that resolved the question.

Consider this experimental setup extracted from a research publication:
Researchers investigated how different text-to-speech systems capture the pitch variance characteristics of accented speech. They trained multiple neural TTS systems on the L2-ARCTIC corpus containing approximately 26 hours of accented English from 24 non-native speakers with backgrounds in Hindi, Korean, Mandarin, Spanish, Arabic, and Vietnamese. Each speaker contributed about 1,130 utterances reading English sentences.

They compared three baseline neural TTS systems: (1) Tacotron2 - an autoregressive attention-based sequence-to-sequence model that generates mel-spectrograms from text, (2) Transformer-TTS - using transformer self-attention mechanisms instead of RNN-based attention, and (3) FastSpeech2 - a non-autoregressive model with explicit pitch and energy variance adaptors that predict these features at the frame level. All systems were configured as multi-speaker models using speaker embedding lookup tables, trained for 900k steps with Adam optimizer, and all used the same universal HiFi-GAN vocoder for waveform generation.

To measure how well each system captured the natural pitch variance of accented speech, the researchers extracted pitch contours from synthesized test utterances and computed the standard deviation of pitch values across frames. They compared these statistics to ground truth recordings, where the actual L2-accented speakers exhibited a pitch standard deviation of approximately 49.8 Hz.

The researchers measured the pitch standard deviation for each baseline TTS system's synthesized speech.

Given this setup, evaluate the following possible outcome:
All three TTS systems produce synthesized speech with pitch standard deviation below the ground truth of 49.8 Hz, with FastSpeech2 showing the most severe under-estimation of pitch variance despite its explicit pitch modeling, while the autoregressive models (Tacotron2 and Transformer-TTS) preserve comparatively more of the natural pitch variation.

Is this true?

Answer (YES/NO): NO